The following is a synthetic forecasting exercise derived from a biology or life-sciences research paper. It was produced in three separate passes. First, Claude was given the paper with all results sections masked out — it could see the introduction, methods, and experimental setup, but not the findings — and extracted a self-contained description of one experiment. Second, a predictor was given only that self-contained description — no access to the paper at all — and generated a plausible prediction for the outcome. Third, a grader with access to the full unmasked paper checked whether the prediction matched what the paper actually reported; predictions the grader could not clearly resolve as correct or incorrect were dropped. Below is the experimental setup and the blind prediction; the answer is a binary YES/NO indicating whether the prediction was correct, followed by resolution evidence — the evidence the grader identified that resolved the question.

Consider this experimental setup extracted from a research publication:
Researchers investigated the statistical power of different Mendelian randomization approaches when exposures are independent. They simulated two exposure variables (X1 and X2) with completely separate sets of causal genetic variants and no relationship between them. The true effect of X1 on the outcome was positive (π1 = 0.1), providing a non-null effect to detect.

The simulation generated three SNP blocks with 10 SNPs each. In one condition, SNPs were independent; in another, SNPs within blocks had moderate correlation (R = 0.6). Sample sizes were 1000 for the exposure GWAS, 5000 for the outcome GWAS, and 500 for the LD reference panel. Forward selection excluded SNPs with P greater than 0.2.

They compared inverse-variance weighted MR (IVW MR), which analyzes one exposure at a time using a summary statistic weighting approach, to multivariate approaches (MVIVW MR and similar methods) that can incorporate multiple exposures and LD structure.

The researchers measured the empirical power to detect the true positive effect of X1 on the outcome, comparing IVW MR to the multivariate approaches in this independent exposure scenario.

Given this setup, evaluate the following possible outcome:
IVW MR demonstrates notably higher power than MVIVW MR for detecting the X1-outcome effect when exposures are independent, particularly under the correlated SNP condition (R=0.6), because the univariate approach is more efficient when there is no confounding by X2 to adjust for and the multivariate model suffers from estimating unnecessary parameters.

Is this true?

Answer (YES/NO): NO